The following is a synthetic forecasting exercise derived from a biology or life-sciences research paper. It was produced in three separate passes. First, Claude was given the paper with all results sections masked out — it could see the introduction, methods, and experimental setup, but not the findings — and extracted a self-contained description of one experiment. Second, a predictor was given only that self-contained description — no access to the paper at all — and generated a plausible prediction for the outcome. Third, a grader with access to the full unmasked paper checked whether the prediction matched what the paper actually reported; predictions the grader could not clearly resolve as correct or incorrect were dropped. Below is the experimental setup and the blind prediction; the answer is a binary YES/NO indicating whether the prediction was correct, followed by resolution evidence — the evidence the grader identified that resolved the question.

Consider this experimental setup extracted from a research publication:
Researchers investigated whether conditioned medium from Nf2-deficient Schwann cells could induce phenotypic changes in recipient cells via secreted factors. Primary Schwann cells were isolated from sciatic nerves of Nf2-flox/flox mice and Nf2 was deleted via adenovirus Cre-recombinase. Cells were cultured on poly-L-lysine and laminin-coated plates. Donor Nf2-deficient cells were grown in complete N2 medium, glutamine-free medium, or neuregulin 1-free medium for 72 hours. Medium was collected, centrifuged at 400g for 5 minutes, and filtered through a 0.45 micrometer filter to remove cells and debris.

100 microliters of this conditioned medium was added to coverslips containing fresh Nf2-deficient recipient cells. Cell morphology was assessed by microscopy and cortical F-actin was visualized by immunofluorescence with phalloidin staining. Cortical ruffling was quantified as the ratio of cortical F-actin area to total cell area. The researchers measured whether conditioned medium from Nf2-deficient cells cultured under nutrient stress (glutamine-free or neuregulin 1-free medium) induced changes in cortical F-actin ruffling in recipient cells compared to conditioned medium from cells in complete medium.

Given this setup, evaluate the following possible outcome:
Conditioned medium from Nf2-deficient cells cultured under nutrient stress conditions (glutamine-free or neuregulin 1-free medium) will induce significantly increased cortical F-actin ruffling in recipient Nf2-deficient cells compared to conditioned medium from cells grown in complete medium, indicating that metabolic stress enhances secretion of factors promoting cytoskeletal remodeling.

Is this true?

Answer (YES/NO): NO